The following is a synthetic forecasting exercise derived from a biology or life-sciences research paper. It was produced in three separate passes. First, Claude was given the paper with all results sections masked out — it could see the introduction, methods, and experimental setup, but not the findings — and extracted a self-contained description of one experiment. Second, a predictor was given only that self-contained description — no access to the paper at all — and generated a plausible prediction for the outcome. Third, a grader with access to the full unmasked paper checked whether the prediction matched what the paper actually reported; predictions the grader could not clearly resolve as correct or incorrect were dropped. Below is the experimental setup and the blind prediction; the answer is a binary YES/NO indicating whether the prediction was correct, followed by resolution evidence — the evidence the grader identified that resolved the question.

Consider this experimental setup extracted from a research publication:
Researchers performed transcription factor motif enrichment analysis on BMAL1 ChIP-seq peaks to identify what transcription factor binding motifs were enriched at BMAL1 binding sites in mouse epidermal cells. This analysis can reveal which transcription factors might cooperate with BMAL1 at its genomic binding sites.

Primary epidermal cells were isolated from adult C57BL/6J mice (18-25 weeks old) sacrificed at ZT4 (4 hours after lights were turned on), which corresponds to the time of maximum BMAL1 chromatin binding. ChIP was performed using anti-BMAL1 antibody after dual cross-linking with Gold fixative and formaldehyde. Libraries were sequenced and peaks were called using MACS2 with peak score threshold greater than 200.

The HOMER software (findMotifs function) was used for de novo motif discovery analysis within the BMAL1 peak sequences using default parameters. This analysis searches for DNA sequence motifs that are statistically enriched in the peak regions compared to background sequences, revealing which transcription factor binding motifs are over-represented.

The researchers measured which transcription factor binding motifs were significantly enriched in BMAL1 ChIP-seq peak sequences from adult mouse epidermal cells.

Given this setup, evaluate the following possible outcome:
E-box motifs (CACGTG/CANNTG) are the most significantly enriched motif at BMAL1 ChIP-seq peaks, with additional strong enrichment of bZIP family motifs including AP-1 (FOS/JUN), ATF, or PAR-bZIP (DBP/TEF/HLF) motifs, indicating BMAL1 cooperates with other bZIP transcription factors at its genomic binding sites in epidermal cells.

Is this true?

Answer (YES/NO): NO